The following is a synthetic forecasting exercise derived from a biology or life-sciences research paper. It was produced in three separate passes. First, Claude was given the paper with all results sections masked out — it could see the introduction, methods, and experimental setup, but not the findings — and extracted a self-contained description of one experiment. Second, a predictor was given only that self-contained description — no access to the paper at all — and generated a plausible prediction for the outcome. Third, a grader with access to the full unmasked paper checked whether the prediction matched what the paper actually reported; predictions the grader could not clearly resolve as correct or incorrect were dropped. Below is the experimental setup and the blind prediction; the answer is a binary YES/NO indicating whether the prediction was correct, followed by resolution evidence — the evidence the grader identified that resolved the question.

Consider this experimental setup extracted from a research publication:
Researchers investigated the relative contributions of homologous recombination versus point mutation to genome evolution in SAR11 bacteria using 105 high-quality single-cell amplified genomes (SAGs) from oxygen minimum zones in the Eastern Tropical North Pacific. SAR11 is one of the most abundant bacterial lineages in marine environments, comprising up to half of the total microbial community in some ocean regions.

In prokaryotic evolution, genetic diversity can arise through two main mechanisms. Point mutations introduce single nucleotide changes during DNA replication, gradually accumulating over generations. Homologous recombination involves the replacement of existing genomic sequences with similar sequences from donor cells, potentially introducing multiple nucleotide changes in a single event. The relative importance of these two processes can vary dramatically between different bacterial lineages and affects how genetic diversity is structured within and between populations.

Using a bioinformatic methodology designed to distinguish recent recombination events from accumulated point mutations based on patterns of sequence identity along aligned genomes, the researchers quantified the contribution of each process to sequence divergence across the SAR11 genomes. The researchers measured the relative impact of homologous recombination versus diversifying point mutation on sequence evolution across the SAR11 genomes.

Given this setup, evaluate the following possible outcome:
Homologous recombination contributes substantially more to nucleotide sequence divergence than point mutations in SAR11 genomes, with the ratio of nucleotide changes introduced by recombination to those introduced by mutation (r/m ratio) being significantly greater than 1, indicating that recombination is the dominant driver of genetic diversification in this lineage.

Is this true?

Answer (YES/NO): YES